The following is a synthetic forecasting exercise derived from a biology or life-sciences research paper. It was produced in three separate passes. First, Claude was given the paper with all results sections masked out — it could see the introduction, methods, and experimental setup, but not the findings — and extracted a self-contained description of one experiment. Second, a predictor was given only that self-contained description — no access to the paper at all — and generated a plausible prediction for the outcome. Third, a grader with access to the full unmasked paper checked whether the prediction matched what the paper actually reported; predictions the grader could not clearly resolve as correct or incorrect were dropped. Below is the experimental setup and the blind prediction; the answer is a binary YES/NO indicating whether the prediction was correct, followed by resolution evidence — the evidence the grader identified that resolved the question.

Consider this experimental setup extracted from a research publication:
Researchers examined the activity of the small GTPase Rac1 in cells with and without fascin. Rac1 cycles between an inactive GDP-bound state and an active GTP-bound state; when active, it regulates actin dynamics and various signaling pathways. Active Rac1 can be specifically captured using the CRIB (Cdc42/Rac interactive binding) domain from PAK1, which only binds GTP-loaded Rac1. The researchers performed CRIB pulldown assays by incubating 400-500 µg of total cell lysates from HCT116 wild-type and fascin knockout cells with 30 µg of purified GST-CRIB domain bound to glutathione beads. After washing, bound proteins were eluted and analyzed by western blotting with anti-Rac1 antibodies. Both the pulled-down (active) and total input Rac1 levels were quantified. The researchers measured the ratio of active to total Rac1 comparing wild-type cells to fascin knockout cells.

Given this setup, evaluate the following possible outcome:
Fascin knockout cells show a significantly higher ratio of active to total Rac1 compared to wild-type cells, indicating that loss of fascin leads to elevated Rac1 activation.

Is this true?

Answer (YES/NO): NO